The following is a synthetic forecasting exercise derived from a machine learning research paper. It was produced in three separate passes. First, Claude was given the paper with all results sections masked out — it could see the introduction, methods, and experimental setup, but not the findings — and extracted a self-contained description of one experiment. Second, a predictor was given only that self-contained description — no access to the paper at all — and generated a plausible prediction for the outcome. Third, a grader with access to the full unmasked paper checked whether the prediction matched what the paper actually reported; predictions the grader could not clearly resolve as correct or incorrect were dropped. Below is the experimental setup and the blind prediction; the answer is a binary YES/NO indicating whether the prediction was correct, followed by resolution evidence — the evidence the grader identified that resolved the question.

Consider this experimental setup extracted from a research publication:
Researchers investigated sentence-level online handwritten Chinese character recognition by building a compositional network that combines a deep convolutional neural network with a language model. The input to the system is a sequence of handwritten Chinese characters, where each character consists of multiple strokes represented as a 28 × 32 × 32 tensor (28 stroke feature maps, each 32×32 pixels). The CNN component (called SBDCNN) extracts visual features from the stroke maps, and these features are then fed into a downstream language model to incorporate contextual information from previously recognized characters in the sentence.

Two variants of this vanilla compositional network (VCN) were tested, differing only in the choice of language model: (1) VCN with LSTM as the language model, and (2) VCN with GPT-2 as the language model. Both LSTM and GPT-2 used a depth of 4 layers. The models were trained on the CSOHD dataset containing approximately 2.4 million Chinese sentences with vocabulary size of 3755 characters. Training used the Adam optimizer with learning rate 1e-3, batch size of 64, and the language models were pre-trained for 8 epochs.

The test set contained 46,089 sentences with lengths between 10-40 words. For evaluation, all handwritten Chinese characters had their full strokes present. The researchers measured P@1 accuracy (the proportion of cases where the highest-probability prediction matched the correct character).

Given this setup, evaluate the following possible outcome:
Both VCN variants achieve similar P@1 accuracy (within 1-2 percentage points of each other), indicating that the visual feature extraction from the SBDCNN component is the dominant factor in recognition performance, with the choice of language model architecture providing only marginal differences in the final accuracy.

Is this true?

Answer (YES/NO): NO